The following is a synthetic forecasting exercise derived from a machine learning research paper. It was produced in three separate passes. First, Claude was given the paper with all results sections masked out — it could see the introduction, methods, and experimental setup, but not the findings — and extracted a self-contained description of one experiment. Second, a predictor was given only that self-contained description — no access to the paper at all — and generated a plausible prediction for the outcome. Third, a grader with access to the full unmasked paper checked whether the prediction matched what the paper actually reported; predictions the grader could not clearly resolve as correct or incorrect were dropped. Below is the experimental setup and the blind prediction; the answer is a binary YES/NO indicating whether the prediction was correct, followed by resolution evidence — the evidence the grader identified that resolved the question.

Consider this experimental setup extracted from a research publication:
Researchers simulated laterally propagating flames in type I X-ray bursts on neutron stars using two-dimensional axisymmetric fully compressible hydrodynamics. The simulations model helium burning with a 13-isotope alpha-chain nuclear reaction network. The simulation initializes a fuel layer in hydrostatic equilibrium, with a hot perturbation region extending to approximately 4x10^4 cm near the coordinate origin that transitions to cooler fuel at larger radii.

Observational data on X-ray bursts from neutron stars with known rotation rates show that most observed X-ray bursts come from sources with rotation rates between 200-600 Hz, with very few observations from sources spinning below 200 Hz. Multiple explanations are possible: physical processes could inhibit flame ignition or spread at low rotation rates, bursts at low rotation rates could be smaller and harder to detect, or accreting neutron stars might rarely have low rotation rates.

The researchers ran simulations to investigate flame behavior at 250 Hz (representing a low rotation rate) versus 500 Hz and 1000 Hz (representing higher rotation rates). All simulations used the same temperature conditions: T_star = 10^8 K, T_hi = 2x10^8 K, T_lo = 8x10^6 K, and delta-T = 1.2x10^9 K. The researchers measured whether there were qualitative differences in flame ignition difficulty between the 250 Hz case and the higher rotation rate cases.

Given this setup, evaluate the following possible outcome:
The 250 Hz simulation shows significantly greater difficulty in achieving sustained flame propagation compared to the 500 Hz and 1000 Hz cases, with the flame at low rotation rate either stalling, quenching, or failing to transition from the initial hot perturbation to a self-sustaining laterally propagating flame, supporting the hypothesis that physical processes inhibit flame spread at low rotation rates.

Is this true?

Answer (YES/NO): YES